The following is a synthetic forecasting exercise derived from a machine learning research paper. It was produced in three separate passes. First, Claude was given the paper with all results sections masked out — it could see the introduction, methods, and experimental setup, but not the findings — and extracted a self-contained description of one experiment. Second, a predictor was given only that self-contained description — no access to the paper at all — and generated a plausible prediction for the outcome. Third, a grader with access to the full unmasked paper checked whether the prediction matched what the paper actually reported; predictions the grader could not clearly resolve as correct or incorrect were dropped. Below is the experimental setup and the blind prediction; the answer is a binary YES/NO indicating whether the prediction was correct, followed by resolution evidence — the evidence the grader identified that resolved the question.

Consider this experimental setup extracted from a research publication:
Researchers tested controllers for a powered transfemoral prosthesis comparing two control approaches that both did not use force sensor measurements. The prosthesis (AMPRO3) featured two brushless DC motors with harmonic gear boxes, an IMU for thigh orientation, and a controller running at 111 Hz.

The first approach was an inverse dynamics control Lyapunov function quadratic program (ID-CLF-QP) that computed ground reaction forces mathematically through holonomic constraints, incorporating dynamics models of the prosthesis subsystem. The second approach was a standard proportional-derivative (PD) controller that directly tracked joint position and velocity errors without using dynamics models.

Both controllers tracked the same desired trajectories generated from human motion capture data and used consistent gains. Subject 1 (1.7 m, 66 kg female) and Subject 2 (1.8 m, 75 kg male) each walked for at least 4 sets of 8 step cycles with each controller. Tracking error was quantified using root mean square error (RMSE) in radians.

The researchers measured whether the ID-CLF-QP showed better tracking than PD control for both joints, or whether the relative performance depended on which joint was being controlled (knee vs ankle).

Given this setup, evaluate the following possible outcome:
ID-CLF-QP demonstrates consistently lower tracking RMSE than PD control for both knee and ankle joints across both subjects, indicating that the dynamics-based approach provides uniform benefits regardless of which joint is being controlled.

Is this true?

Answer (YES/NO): NO